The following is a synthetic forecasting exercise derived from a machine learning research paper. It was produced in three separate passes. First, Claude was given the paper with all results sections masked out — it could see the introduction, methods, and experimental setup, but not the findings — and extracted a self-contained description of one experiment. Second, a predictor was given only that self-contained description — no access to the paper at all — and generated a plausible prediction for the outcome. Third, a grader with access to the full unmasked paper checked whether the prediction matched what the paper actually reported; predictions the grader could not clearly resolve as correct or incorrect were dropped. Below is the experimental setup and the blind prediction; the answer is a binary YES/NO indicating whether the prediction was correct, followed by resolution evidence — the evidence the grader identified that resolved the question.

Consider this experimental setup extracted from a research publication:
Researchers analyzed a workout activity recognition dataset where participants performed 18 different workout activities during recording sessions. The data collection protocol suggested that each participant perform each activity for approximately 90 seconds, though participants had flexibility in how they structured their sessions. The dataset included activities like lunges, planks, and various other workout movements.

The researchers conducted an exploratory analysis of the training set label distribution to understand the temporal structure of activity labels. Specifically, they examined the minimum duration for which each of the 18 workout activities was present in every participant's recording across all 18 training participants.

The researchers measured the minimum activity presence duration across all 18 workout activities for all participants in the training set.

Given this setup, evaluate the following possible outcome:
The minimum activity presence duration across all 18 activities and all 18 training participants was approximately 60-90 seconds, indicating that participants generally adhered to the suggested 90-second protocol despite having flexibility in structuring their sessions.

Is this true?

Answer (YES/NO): NO